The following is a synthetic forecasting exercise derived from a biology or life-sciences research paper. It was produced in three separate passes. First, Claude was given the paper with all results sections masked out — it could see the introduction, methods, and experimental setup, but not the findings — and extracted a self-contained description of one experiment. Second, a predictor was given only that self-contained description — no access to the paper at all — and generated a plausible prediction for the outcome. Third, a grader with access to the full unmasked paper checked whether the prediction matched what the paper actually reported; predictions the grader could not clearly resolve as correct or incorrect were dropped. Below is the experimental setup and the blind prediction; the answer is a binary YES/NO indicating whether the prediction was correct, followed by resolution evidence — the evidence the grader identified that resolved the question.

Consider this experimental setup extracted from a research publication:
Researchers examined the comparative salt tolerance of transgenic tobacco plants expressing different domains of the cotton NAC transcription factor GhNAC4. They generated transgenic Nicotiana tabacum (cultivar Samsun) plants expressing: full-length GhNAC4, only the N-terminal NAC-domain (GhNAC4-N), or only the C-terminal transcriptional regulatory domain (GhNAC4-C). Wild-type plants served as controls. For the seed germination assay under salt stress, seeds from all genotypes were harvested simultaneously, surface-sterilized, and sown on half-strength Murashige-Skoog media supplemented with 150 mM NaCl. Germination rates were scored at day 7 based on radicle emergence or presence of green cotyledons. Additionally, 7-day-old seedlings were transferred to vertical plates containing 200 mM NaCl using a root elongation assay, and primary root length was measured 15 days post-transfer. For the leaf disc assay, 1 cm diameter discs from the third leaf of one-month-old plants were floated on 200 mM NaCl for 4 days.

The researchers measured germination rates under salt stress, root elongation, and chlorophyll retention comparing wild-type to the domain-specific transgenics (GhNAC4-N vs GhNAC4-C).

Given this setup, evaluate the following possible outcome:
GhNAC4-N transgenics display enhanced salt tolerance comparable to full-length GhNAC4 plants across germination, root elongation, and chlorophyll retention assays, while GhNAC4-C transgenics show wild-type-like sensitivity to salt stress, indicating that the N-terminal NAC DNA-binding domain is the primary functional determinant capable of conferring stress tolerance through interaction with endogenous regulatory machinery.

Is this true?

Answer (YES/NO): NO